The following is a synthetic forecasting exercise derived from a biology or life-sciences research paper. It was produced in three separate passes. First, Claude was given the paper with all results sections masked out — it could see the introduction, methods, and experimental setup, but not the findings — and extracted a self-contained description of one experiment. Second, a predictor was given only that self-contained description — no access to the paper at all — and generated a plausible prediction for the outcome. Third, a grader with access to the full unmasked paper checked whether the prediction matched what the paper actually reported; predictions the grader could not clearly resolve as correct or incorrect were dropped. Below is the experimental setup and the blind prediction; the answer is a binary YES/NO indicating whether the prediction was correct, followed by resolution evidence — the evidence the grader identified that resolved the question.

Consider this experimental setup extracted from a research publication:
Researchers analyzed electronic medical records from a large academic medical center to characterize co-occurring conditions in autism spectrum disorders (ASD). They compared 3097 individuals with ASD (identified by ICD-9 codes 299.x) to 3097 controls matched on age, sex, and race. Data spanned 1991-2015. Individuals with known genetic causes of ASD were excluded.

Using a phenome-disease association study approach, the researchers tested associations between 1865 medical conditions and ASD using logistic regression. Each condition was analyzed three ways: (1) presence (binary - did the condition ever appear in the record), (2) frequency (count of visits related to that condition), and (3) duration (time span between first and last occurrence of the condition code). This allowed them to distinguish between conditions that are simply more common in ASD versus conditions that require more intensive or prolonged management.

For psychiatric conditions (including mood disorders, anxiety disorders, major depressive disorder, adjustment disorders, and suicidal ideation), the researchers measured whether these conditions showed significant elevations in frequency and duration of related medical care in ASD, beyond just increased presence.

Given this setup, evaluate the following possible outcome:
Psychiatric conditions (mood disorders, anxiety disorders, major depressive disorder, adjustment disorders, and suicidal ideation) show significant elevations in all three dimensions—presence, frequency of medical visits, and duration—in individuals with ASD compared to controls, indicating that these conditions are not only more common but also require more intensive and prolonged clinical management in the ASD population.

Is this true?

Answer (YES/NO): NO